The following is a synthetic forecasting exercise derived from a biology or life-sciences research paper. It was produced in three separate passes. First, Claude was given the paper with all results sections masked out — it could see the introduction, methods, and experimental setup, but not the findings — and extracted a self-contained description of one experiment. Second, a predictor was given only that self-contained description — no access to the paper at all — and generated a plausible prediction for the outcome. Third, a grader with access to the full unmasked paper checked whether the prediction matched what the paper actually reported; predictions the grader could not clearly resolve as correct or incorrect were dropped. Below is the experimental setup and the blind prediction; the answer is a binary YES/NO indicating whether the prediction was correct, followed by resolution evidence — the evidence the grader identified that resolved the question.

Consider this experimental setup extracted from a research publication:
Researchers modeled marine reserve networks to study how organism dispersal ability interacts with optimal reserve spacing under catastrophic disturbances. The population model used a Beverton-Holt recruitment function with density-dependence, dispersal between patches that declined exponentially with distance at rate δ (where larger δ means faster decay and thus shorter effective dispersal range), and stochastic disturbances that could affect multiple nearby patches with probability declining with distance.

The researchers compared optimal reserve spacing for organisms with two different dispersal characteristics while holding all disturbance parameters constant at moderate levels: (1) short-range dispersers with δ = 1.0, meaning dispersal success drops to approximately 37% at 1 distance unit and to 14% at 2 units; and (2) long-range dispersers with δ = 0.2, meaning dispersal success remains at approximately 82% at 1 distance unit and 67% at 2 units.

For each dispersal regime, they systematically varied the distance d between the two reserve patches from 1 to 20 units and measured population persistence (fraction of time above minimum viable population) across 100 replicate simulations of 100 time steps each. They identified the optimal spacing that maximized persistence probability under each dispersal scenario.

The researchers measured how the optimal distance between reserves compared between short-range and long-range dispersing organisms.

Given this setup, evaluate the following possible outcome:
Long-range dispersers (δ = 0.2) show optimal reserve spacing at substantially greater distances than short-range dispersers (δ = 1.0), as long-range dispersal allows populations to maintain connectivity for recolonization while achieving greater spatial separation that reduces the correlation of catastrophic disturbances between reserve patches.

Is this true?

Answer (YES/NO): YES